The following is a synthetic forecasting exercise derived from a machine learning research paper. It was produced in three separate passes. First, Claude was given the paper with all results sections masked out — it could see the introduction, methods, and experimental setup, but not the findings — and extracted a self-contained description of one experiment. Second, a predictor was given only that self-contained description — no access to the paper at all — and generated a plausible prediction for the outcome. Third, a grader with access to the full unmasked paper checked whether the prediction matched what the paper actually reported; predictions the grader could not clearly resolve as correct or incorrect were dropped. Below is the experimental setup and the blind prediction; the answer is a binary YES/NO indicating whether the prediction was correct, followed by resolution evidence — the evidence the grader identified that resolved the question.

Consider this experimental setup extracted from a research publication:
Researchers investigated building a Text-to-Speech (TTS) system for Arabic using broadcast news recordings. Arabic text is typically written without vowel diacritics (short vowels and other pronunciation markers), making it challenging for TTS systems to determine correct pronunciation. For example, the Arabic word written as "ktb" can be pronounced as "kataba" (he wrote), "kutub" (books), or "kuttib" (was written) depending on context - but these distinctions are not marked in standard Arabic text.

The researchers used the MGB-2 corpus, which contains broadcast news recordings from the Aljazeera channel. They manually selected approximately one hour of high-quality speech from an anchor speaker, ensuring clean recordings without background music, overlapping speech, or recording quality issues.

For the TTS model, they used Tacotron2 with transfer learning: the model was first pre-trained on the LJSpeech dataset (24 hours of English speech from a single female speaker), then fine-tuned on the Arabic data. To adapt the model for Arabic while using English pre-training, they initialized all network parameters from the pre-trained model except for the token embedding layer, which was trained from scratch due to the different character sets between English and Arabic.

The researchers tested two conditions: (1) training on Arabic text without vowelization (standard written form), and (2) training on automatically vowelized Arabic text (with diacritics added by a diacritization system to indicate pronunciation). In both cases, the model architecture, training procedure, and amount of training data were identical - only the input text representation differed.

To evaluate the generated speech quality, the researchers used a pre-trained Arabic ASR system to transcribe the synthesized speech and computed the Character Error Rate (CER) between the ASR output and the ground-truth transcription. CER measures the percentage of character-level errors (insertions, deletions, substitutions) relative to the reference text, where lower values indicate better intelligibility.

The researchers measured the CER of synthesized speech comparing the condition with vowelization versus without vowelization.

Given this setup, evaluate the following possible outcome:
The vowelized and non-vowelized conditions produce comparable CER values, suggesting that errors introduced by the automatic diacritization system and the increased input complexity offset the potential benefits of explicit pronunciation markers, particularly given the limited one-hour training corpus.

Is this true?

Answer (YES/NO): NO